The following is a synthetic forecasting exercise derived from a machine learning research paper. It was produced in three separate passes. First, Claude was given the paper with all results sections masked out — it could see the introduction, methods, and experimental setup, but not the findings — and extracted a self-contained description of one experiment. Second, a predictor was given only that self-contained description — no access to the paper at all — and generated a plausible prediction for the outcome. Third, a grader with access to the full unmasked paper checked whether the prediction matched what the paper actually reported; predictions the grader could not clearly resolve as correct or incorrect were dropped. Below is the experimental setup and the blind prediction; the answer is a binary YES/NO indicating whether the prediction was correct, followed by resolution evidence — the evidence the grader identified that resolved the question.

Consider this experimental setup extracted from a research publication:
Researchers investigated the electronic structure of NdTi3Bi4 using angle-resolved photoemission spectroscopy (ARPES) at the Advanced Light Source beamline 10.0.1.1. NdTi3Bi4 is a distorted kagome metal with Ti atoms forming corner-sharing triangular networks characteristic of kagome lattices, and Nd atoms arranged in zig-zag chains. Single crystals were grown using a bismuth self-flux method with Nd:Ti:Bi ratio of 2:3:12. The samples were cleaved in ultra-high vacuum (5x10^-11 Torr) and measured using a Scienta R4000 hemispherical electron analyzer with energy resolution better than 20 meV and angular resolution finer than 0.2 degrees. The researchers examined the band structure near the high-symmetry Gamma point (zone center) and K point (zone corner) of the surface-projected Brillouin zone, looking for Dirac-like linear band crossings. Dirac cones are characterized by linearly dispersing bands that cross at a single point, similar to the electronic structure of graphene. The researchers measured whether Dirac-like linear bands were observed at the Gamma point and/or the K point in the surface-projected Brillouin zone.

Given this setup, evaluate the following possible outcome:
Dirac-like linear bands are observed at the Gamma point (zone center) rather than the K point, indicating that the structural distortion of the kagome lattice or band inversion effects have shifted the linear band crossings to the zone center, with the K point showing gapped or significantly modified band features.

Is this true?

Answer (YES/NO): NO